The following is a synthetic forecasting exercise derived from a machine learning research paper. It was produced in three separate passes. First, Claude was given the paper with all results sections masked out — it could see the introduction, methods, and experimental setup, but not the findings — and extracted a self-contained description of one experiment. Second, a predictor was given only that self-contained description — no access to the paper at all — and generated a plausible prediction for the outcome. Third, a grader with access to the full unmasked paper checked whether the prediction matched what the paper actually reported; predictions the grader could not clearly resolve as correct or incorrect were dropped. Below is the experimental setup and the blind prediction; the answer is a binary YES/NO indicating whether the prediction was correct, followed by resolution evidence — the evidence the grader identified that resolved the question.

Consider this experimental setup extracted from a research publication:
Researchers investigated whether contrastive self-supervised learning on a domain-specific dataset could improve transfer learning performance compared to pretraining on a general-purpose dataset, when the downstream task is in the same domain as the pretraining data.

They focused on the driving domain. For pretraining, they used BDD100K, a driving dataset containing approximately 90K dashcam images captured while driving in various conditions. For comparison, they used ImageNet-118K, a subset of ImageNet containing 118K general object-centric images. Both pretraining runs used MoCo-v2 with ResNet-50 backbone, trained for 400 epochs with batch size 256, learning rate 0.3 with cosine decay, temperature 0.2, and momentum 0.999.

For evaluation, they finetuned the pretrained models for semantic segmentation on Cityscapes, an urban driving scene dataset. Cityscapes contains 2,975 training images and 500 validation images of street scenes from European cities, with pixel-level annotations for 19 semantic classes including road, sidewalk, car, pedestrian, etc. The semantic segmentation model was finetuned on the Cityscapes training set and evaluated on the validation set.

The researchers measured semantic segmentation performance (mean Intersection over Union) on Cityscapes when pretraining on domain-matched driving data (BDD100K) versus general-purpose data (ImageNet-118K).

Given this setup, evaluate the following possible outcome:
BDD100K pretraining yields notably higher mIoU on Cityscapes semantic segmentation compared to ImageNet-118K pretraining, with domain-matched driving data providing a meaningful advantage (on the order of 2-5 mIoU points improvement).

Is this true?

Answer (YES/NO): NO